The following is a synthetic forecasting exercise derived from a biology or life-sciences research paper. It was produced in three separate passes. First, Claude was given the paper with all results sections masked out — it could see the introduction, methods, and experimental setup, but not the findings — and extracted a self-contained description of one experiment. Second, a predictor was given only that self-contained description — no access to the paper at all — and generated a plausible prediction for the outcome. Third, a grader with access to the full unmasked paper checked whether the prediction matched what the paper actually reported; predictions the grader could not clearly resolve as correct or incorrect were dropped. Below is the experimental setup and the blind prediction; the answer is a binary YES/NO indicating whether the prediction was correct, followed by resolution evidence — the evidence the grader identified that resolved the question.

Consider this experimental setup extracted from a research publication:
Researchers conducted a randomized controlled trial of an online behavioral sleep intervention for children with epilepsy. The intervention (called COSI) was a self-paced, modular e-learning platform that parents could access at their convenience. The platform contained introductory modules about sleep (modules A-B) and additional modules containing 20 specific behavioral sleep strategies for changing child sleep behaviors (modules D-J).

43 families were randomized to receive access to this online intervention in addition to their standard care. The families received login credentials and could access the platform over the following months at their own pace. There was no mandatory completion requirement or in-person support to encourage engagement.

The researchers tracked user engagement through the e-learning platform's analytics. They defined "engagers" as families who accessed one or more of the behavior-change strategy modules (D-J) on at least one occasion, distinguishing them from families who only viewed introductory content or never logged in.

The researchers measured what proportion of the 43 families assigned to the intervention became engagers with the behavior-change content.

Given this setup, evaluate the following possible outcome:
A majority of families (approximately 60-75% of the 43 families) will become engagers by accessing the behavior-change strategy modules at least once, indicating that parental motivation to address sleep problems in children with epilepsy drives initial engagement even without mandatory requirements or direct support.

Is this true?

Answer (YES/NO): NO